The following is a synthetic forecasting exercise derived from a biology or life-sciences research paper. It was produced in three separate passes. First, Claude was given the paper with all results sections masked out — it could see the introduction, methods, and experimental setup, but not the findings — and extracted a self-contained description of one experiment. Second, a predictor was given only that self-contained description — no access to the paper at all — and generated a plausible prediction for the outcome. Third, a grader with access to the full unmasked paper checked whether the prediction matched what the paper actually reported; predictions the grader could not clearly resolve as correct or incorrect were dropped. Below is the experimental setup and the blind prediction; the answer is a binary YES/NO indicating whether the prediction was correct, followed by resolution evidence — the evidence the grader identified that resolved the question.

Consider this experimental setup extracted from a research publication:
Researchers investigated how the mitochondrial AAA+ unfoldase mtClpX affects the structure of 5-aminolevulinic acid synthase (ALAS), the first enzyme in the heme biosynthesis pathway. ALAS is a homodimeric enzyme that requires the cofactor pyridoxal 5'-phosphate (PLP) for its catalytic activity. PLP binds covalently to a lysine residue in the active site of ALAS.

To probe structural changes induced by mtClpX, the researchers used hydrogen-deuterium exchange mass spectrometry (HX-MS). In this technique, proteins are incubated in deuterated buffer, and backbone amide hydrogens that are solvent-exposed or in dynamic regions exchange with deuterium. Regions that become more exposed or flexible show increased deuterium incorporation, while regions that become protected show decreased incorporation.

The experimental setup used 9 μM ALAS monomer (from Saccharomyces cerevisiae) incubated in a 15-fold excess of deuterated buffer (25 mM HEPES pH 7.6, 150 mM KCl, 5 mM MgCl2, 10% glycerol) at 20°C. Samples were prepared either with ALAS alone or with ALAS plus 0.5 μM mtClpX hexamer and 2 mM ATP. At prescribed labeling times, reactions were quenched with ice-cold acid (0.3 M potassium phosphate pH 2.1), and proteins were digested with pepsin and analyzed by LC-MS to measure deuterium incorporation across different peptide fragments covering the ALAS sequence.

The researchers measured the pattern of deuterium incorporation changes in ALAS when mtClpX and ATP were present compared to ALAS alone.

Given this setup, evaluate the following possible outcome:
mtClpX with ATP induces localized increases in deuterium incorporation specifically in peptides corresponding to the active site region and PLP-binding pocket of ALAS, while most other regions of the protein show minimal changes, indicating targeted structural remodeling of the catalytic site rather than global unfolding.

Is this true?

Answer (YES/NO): NO